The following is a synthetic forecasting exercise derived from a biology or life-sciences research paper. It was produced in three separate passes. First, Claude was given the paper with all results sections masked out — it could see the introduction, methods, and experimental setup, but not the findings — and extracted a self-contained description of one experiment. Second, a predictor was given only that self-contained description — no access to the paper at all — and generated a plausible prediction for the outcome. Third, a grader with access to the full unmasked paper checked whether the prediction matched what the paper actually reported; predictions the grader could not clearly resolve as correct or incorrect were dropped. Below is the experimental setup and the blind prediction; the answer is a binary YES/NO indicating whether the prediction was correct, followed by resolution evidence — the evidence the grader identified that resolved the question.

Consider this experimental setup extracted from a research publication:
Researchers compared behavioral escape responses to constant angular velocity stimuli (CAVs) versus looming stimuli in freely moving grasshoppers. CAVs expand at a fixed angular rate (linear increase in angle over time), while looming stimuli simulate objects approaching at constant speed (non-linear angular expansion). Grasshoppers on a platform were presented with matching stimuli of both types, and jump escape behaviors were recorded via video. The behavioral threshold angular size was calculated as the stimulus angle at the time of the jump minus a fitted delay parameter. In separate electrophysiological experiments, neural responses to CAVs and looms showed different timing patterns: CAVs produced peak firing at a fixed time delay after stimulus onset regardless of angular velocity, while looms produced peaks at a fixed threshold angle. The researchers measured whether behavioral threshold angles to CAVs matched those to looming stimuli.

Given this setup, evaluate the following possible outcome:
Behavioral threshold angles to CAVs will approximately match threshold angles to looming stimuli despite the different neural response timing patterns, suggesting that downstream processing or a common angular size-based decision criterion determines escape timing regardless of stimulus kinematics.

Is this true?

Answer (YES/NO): YES